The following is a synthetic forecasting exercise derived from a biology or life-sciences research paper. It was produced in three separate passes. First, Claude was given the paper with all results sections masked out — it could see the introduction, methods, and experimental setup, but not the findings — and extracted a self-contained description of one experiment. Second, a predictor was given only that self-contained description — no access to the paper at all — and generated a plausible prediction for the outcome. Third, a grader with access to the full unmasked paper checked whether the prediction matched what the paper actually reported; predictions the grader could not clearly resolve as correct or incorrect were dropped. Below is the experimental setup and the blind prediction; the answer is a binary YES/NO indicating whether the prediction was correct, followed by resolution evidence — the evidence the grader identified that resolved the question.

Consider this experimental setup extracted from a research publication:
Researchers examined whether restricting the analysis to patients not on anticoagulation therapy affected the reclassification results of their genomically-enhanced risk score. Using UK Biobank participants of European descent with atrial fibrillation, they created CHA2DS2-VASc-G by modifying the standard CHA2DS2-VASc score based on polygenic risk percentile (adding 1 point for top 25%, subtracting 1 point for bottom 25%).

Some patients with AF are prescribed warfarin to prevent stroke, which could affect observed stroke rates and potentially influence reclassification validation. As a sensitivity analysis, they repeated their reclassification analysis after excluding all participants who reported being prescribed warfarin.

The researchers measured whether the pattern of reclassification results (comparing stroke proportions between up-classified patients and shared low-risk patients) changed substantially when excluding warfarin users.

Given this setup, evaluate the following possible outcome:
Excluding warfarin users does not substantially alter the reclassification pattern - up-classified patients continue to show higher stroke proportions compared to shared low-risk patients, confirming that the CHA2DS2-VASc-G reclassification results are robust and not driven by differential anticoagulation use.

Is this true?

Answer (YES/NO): YES